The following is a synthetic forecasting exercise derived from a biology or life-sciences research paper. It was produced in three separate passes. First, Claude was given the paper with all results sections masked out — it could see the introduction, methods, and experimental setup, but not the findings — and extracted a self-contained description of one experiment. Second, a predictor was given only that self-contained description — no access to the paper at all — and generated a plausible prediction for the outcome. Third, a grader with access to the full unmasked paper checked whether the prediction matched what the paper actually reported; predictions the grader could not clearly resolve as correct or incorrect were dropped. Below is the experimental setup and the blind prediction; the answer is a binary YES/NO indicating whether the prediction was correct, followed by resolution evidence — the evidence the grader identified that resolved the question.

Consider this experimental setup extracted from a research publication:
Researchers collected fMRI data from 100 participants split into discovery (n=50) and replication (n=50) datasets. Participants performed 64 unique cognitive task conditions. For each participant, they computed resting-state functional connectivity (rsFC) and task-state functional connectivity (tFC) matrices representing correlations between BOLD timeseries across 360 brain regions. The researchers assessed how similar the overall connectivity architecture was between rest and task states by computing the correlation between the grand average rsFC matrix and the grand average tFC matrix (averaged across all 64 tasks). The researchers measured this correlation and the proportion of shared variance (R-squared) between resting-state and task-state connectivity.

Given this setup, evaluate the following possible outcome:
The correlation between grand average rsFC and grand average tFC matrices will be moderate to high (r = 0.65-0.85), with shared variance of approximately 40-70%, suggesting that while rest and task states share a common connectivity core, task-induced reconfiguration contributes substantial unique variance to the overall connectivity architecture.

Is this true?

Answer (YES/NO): NO